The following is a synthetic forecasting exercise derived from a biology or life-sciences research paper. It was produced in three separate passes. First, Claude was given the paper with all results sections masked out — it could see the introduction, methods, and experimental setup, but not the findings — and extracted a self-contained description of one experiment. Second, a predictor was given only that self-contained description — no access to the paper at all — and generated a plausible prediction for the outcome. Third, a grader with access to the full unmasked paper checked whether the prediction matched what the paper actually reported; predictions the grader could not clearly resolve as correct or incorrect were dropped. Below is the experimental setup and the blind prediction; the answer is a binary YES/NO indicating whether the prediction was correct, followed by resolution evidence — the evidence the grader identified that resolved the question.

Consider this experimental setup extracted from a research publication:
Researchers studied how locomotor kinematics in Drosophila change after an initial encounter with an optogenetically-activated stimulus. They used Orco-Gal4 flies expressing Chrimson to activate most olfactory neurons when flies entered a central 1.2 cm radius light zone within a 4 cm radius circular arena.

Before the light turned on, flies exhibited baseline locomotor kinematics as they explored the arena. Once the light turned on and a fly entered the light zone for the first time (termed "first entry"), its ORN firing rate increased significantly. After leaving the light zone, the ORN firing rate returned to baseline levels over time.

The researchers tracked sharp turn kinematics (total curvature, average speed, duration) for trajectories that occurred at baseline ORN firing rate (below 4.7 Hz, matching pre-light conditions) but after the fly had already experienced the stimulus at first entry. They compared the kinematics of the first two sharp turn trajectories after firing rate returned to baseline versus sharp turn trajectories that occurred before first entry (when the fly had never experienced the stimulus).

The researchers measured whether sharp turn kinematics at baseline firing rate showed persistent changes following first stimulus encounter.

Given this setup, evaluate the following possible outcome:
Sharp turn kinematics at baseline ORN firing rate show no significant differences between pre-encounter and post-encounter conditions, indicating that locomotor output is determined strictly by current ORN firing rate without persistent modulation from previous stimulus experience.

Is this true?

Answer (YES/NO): NO